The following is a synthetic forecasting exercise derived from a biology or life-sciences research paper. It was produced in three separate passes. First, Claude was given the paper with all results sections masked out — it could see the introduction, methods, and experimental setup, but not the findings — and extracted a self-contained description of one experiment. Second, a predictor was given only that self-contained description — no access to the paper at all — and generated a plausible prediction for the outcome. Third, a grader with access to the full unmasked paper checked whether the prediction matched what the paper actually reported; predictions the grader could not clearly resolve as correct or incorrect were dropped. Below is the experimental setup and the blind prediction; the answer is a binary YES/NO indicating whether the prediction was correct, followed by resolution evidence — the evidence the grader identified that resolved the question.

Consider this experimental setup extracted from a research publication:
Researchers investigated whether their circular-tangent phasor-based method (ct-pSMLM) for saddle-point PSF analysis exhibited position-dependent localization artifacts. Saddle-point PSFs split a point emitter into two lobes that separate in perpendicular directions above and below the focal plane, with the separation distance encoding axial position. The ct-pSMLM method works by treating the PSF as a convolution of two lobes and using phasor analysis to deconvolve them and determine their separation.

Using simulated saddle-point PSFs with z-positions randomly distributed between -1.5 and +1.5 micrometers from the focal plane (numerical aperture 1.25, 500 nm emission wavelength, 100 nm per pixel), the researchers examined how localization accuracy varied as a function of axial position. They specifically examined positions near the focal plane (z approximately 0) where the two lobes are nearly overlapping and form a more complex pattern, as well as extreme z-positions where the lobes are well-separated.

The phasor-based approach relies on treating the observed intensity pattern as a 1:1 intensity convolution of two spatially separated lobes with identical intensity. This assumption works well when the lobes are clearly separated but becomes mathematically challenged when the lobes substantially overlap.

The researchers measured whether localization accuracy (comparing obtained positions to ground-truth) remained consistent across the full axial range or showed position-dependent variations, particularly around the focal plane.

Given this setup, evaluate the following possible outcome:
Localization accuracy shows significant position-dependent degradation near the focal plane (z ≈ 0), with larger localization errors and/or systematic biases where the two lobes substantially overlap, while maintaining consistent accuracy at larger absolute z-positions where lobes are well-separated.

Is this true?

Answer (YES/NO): YES